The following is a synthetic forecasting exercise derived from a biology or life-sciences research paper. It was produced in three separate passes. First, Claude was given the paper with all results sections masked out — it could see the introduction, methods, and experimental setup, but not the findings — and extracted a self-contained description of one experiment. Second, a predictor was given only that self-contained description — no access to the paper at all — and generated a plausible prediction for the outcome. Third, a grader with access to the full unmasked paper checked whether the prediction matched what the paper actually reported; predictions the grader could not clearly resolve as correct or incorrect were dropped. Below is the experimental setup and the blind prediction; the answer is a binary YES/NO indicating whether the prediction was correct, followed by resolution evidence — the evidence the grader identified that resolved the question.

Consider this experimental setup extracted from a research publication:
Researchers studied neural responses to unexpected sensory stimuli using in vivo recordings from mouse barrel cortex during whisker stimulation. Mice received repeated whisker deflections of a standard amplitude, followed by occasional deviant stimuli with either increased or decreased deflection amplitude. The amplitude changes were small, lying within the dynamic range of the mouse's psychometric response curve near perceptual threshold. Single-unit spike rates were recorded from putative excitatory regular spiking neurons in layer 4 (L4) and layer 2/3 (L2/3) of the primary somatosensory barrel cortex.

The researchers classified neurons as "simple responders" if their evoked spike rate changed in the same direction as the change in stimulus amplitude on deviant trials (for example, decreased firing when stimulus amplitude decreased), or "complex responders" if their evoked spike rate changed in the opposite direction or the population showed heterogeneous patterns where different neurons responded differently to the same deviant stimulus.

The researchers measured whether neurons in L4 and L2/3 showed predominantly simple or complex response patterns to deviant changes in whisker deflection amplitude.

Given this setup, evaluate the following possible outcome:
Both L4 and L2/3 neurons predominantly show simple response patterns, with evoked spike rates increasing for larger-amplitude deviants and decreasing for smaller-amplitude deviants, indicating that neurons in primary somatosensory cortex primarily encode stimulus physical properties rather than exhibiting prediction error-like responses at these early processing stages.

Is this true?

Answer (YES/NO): NO